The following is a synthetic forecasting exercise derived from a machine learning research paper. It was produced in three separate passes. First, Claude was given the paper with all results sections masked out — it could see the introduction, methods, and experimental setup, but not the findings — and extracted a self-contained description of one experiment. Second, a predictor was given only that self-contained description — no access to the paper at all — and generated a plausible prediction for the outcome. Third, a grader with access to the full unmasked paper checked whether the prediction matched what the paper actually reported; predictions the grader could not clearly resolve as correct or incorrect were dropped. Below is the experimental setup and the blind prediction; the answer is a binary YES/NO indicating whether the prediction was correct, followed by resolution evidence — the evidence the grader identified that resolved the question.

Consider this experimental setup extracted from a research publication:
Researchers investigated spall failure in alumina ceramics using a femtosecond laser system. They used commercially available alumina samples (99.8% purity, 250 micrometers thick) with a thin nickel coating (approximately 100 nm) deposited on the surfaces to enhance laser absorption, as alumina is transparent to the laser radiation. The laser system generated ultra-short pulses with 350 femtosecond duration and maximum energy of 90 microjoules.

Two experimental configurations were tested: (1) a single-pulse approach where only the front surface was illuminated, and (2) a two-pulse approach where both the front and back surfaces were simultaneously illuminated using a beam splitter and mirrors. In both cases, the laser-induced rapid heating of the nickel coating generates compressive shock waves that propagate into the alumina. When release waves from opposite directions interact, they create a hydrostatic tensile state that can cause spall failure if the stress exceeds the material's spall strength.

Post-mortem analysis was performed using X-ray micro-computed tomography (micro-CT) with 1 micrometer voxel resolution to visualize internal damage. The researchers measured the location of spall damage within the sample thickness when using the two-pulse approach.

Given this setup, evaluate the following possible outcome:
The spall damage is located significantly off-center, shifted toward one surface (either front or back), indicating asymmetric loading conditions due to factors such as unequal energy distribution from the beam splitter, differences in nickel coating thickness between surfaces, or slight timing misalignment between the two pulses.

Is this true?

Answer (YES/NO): NO